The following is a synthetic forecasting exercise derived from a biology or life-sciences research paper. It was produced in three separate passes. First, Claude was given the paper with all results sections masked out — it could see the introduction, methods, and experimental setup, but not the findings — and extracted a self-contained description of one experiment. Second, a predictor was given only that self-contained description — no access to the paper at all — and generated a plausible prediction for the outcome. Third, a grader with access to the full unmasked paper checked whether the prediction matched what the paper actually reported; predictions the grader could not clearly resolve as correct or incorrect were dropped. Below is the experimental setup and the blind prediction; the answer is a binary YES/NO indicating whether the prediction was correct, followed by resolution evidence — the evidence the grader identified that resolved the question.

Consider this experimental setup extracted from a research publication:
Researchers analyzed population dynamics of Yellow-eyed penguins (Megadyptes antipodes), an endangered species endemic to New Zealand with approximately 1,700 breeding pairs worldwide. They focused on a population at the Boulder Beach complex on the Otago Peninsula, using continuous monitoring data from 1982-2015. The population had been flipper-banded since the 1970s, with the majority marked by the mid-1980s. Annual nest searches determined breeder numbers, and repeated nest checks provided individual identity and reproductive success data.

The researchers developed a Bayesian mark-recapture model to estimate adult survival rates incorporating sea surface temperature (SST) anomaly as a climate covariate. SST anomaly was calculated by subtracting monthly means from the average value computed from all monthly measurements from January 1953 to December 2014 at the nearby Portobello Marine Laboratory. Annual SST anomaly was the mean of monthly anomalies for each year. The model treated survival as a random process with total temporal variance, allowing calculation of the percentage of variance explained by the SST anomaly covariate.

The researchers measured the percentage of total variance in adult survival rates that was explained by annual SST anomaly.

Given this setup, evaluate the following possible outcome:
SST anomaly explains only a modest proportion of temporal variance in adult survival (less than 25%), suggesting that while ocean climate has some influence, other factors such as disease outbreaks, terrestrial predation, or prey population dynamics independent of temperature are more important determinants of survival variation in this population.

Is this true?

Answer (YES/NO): NO